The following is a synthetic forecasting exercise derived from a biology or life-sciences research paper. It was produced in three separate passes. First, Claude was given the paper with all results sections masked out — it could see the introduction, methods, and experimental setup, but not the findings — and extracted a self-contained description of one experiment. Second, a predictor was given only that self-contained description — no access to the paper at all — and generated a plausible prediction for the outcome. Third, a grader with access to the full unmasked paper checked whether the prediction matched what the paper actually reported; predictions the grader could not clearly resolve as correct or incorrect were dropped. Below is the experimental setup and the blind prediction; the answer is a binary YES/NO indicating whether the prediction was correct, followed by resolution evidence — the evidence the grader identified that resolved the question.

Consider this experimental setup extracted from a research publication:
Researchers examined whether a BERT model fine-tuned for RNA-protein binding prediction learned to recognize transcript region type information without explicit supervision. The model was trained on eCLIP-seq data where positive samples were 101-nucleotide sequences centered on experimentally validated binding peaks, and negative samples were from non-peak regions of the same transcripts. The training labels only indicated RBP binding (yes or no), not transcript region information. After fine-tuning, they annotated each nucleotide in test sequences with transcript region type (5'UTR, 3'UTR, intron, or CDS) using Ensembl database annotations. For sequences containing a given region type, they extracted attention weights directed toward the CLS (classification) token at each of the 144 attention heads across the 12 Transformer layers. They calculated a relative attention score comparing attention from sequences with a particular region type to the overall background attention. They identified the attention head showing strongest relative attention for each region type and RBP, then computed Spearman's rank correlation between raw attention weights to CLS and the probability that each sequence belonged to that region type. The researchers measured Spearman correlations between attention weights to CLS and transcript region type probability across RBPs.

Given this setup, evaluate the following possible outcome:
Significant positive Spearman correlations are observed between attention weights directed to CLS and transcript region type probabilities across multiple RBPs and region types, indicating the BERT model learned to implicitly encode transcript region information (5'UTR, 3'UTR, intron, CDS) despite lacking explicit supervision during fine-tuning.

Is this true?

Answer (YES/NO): YES